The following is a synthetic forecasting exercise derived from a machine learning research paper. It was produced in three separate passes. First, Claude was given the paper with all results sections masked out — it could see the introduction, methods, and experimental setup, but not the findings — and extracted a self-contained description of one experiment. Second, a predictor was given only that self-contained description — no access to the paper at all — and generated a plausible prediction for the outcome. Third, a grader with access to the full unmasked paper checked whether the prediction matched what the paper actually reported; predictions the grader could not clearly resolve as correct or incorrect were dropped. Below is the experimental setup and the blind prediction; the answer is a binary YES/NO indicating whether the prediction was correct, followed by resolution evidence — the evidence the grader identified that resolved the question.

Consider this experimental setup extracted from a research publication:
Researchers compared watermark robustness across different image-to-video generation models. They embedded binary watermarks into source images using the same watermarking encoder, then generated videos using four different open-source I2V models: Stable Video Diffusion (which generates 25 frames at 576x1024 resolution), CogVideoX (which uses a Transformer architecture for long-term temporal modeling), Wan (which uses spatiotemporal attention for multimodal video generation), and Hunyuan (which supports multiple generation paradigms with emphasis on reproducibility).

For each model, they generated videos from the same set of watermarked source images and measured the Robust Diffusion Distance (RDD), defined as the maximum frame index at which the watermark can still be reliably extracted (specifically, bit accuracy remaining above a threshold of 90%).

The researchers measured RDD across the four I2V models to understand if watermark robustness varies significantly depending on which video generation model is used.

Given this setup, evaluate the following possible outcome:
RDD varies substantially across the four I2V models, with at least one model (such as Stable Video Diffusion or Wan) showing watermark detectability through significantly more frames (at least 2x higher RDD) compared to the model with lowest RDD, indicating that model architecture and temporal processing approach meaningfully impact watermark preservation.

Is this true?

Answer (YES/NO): YES